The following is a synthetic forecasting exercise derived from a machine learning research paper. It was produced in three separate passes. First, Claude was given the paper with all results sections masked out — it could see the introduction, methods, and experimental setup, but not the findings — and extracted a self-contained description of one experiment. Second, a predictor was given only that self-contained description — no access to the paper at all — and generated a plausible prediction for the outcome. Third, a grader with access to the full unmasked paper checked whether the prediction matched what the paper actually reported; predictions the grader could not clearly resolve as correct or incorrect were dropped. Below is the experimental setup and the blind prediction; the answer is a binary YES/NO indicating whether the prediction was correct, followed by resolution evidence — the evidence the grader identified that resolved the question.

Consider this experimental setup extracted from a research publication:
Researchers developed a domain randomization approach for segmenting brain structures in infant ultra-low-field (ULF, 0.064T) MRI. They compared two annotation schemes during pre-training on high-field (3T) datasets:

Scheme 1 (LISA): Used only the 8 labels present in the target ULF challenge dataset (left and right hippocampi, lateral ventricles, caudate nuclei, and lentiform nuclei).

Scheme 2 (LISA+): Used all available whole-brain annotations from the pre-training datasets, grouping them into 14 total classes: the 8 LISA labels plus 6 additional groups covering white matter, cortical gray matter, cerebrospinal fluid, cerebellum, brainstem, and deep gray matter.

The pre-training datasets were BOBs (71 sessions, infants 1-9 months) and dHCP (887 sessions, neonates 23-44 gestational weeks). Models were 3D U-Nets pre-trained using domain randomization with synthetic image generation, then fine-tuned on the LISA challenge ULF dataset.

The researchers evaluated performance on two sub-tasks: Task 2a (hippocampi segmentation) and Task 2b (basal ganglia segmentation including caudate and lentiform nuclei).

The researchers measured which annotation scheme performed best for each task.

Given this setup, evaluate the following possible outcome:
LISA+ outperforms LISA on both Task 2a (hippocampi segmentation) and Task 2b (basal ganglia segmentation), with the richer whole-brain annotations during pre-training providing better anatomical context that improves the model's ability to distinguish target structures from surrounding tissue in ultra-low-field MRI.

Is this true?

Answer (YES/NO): NO